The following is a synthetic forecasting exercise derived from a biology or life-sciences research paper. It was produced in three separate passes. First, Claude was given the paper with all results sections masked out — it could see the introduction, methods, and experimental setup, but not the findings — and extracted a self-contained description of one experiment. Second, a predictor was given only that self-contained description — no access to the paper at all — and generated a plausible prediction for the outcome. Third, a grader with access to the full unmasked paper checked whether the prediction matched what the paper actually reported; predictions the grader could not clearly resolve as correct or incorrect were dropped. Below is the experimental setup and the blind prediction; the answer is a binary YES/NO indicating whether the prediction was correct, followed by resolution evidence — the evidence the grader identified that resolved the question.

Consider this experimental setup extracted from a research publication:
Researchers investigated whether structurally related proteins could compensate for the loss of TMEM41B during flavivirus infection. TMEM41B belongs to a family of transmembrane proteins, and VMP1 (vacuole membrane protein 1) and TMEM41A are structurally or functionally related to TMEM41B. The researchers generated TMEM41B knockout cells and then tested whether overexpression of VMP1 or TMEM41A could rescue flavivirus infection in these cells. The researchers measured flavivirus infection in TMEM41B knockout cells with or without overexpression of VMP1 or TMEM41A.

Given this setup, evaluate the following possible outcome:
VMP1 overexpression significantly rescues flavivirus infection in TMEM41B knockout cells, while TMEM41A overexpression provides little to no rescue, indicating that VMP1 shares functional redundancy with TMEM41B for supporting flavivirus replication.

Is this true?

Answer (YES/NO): NO